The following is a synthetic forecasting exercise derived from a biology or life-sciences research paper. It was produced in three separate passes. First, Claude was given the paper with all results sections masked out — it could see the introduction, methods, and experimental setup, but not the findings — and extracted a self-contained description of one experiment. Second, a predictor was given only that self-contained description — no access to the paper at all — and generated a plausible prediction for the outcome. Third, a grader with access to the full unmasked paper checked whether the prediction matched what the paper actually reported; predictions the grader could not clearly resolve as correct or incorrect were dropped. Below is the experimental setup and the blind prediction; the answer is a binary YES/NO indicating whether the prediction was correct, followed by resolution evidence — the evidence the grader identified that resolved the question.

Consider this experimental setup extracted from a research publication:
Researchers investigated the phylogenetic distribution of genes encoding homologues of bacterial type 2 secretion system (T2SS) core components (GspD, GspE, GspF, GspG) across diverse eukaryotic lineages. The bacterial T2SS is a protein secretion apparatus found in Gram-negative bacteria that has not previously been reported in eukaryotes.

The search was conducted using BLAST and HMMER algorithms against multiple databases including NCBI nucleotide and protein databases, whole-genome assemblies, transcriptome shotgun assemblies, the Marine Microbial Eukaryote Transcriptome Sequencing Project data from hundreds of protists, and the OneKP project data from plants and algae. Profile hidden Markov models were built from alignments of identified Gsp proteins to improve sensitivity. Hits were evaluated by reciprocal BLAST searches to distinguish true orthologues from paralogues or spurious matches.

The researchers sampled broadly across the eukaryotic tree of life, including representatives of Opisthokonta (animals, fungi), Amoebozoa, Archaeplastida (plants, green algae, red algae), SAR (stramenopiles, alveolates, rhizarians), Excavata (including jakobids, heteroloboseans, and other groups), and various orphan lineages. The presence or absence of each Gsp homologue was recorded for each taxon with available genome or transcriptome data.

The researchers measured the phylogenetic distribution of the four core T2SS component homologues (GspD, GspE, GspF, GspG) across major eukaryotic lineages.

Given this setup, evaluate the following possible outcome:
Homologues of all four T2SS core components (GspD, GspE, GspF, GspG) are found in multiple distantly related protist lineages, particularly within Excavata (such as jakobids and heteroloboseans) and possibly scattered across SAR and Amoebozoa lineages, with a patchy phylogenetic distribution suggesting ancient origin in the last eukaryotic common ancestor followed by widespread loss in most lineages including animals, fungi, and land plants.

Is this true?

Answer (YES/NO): NO